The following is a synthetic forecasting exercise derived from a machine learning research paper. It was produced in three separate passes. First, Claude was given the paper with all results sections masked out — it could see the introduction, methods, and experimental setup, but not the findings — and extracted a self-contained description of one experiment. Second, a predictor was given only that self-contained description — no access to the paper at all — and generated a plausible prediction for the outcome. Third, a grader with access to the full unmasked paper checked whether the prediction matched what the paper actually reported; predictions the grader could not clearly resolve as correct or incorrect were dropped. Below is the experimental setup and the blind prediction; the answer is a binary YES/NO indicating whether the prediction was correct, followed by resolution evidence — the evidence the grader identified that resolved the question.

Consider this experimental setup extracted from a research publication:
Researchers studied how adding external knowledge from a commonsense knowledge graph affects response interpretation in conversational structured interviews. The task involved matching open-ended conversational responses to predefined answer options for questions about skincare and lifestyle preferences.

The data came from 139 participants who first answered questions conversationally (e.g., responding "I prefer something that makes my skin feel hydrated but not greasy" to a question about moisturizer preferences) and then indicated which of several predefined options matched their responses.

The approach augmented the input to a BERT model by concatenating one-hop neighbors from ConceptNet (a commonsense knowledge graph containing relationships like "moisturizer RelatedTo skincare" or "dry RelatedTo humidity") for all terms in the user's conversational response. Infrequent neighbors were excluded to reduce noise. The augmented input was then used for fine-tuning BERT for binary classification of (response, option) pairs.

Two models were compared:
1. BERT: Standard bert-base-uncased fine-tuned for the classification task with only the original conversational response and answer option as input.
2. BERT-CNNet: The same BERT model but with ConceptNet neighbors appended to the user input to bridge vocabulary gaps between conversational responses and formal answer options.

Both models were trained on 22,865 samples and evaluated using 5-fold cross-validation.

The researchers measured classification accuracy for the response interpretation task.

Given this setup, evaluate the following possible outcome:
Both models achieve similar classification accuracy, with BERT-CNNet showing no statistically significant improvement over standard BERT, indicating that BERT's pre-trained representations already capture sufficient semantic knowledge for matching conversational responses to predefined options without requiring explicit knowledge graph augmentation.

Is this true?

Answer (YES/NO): NO